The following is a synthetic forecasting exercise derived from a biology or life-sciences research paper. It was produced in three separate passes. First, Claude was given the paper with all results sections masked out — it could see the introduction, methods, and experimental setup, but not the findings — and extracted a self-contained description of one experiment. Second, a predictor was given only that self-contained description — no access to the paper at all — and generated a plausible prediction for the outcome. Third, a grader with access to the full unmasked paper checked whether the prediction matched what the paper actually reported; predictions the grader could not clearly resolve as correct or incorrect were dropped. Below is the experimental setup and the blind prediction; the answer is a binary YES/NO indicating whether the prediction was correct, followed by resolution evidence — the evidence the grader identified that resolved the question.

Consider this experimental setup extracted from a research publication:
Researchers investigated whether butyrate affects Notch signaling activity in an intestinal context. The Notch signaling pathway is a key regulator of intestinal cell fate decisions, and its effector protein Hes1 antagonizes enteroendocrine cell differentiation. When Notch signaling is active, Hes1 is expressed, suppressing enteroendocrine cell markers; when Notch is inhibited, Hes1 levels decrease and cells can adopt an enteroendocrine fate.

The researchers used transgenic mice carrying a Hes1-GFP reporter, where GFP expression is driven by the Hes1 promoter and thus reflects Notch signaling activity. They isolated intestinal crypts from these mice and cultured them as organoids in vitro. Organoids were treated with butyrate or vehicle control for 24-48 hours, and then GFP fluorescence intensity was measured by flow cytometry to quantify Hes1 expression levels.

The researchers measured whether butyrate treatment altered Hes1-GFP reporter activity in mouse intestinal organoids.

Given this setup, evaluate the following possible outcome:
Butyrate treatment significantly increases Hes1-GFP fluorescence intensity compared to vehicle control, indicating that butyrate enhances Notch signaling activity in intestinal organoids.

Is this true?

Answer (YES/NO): NO